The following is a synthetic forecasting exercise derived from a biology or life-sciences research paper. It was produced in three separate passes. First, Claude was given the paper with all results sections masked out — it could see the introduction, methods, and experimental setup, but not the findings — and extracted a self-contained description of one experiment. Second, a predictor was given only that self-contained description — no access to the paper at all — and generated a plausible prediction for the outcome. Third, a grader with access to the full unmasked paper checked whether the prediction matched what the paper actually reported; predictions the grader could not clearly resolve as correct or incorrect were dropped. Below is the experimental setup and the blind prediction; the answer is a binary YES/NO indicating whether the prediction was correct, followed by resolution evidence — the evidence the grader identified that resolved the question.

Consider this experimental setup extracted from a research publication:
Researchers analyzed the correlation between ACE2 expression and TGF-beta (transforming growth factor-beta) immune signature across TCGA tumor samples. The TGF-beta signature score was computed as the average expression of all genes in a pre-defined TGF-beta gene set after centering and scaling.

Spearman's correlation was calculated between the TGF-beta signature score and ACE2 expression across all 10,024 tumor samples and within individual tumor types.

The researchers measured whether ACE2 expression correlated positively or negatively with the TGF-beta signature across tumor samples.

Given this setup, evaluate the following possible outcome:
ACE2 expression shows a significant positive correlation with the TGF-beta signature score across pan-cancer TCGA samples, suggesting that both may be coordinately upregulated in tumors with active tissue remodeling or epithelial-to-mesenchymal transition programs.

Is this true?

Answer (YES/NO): NO